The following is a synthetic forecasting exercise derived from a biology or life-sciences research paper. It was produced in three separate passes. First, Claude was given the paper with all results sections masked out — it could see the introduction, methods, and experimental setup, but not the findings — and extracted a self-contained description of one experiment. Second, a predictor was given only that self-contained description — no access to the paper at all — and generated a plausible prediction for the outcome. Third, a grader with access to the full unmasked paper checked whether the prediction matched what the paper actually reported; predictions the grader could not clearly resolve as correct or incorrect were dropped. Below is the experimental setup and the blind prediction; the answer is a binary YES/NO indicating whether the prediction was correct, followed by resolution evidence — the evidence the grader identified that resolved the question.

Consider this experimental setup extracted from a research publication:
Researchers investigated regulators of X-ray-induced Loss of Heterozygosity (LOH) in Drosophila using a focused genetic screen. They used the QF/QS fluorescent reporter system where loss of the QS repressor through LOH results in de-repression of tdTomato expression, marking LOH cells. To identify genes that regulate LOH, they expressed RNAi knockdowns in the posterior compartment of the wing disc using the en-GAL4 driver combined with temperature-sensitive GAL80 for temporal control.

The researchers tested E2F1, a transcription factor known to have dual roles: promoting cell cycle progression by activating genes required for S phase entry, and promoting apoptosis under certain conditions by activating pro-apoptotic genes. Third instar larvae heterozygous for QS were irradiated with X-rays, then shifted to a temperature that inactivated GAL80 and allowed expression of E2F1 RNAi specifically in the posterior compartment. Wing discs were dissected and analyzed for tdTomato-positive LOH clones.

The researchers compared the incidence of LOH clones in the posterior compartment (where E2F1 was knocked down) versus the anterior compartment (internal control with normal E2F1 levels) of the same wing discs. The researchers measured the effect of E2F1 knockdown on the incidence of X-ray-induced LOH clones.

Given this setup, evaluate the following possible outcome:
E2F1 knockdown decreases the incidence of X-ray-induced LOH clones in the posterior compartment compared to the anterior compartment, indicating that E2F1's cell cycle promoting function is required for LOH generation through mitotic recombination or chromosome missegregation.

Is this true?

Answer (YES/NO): NO